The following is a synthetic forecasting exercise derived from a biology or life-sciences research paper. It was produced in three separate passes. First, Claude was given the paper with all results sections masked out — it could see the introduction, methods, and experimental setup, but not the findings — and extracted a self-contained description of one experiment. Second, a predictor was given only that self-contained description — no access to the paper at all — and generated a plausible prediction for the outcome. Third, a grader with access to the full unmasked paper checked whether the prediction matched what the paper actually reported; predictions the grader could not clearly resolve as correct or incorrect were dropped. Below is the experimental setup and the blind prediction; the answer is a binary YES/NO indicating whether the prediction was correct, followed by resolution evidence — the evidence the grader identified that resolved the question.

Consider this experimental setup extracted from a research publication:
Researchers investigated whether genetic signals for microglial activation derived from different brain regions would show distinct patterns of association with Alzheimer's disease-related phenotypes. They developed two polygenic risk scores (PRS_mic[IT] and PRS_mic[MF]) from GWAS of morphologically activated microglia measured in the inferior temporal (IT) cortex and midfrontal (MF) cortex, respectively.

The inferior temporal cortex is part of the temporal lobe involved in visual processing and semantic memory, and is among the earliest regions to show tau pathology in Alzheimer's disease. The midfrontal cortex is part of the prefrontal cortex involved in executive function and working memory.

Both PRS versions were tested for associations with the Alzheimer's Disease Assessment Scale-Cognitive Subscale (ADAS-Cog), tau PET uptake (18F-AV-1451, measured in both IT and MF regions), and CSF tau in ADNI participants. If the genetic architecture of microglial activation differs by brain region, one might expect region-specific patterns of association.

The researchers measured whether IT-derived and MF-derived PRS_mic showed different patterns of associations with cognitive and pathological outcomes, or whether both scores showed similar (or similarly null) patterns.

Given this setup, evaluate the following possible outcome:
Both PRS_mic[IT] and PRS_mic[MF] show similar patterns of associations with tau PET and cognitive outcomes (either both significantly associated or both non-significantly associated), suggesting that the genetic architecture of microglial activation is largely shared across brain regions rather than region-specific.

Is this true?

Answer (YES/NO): NO